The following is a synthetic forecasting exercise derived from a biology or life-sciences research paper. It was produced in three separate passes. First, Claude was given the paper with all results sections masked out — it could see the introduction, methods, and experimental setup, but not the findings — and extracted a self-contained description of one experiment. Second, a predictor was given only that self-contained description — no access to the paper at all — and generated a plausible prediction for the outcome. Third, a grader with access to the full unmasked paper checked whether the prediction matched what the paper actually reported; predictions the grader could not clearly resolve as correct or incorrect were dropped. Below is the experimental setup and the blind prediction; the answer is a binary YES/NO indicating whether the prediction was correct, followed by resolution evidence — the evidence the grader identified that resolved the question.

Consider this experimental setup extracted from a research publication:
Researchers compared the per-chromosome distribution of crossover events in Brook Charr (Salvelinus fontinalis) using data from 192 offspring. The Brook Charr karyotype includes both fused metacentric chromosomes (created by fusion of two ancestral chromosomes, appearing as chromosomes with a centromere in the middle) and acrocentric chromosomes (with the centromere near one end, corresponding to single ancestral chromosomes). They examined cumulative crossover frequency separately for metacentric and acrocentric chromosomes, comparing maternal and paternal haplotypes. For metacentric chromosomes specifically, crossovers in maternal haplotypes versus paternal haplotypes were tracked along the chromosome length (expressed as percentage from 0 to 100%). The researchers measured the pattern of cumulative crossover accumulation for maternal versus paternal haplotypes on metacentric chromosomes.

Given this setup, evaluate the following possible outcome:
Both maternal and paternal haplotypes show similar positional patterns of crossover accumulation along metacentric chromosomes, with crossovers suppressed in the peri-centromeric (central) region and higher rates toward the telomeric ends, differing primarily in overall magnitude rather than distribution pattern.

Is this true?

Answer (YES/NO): NO